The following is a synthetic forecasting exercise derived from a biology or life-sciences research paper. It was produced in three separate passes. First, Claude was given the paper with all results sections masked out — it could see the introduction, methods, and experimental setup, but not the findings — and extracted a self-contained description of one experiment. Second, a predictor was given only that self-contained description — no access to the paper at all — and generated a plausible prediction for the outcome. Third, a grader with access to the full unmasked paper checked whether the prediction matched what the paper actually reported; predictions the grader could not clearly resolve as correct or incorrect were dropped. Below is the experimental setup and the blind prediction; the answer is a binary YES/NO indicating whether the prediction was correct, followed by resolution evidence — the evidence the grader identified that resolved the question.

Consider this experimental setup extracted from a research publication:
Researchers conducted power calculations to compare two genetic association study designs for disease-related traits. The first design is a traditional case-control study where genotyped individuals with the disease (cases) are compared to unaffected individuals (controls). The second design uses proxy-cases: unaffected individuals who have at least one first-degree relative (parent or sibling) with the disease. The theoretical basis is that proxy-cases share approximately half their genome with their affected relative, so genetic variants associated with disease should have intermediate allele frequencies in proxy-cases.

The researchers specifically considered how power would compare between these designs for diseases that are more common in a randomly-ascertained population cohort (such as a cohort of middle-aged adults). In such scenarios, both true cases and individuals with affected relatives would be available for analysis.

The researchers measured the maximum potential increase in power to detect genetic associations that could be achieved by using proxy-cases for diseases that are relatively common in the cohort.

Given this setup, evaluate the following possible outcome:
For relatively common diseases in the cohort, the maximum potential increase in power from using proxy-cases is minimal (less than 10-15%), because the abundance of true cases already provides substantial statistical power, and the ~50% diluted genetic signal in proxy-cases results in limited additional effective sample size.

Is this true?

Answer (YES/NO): NO